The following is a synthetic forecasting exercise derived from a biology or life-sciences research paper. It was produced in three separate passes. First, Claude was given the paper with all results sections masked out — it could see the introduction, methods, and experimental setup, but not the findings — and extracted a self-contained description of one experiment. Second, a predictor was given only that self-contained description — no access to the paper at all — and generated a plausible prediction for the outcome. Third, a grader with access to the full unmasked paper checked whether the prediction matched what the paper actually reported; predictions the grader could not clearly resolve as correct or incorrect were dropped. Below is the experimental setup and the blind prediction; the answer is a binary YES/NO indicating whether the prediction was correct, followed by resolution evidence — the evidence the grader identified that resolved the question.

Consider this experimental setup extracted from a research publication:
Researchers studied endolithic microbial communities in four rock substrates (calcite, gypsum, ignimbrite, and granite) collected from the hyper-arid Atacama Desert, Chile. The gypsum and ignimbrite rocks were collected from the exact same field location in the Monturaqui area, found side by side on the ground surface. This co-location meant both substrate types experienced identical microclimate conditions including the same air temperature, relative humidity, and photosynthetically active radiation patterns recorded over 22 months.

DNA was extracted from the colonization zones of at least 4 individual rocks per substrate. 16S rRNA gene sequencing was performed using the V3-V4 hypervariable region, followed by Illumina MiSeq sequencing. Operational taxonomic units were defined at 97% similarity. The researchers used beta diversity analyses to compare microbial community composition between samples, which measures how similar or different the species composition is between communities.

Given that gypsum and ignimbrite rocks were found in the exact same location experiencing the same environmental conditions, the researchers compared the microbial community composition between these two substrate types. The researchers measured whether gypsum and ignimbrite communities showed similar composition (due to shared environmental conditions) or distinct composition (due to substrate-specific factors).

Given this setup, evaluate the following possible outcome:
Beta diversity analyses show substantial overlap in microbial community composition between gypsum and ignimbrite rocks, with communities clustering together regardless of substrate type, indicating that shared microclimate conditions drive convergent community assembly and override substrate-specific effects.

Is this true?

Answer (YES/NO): NO